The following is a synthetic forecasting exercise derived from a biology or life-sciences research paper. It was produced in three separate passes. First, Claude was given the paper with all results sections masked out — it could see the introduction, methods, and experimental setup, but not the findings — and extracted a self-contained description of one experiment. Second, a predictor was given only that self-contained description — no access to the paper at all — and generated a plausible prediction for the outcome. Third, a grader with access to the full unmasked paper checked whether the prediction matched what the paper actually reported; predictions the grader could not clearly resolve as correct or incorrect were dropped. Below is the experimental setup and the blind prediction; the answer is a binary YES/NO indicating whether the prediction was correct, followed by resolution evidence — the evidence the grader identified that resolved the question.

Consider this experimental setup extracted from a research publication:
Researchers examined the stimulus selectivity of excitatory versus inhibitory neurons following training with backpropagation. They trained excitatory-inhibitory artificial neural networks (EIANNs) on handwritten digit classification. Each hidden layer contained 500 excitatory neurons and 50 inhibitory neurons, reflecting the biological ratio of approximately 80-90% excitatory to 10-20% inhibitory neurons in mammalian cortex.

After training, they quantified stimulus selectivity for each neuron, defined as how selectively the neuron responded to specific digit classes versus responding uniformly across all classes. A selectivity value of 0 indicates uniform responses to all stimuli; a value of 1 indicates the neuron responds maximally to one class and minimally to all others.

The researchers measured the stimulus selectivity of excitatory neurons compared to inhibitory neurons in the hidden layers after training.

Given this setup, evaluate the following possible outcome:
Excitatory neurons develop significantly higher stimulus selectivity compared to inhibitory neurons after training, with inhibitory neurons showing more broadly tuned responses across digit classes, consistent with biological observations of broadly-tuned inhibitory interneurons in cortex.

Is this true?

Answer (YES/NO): YES